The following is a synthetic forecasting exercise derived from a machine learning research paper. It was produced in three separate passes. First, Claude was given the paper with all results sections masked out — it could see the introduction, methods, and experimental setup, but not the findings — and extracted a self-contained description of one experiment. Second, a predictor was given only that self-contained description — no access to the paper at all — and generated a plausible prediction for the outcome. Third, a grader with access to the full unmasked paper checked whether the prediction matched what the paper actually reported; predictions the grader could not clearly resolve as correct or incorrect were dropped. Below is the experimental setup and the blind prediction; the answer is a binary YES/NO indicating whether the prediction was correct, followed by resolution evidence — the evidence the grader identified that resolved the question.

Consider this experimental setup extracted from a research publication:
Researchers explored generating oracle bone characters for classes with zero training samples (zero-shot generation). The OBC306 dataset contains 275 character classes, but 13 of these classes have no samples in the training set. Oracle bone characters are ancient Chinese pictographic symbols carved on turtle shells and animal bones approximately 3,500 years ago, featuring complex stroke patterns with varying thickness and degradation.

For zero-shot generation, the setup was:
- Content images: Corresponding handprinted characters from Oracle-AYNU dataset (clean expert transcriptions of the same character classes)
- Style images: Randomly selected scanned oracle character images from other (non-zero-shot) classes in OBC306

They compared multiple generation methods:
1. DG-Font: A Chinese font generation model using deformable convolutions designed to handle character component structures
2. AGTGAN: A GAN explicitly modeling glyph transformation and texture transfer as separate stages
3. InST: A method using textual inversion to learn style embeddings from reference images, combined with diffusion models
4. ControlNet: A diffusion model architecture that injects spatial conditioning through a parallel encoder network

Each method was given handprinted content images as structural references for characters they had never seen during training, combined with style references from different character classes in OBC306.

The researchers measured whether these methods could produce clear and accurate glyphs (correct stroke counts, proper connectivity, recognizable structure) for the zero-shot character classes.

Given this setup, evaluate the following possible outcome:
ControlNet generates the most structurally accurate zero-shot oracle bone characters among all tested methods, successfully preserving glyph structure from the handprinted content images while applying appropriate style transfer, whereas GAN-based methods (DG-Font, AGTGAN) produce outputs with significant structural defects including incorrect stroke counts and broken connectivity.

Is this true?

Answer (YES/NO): NO